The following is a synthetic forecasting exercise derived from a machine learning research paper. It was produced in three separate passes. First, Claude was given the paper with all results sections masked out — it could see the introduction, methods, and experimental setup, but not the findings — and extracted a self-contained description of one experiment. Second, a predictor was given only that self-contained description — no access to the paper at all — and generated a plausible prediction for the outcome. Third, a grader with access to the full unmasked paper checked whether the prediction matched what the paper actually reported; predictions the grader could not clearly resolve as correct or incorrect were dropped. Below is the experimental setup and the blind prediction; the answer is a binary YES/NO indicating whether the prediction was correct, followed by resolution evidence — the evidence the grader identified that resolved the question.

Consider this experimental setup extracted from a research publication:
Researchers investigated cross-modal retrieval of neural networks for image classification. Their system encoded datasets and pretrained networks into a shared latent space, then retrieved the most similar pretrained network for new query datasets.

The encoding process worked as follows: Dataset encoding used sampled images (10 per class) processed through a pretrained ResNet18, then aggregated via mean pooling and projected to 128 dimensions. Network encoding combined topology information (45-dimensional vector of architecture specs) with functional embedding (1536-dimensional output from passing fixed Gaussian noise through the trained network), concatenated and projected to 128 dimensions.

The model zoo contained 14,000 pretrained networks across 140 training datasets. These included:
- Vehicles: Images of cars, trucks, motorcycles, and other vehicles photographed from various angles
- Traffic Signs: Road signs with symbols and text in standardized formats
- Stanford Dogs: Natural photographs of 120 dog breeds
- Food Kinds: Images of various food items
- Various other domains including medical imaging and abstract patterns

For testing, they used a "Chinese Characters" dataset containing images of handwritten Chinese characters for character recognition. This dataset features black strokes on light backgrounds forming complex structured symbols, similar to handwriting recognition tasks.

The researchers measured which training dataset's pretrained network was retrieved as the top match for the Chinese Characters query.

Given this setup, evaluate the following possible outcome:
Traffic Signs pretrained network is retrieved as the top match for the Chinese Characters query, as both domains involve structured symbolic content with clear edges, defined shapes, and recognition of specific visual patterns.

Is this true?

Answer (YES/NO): NO